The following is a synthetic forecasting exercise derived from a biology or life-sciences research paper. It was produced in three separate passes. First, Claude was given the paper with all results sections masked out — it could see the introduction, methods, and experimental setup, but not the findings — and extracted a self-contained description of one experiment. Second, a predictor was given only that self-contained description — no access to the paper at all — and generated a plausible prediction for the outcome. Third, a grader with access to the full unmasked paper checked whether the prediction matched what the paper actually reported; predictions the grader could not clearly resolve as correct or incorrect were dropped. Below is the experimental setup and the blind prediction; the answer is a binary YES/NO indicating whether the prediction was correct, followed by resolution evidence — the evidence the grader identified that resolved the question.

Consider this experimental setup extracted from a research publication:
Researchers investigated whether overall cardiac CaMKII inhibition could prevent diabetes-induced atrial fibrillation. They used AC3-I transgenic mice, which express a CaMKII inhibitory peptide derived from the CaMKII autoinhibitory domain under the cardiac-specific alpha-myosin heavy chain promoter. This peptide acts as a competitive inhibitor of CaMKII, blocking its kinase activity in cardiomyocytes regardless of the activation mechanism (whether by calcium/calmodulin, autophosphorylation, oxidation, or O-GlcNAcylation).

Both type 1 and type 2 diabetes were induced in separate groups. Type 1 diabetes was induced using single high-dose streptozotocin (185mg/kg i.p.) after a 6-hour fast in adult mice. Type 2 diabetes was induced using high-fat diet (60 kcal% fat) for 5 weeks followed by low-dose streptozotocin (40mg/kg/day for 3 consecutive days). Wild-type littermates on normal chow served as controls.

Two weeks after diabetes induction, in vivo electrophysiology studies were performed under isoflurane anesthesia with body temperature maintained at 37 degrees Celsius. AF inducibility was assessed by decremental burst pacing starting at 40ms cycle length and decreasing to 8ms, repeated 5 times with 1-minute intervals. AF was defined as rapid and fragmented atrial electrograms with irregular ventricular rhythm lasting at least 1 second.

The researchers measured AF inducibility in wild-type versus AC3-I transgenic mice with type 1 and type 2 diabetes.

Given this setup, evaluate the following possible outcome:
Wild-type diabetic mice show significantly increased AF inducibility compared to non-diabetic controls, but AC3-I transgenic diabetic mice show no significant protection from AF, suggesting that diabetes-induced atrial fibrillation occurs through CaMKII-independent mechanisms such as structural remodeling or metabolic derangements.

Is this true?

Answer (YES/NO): NO